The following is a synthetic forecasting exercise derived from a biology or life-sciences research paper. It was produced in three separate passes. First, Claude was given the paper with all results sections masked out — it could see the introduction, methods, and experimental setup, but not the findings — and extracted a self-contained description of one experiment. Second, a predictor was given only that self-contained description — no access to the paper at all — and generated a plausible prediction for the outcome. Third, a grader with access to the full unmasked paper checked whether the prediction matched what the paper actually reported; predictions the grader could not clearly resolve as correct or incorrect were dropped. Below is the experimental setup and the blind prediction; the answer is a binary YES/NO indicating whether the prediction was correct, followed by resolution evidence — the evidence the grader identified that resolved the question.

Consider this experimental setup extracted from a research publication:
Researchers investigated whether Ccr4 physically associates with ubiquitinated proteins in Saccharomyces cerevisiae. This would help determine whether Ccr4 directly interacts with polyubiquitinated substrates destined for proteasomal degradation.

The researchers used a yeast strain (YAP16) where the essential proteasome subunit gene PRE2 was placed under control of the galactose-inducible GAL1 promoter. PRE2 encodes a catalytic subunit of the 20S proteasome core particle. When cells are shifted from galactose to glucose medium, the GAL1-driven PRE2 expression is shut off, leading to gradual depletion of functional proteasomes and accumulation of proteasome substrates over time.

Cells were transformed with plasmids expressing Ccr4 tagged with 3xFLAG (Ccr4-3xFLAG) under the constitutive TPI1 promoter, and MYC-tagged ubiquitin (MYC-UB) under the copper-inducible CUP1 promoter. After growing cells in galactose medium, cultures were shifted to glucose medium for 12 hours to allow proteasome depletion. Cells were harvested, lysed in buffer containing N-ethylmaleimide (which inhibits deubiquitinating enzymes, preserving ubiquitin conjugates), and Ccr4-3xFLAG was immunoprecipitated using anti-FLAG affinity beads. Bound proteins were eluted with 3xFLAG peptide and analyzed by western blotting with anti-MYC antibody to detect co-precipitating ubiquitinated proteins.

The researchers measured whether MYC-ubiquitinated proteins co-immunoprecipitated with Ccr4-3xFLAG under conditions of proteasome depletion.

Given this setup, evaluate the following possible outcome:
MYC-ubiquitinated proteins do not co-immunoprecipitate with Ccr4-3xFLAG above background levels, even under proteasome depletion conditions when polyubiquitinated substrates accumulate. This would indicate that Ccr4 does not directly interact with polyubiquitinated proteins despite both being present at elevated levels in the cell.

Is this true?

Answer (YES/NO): NO